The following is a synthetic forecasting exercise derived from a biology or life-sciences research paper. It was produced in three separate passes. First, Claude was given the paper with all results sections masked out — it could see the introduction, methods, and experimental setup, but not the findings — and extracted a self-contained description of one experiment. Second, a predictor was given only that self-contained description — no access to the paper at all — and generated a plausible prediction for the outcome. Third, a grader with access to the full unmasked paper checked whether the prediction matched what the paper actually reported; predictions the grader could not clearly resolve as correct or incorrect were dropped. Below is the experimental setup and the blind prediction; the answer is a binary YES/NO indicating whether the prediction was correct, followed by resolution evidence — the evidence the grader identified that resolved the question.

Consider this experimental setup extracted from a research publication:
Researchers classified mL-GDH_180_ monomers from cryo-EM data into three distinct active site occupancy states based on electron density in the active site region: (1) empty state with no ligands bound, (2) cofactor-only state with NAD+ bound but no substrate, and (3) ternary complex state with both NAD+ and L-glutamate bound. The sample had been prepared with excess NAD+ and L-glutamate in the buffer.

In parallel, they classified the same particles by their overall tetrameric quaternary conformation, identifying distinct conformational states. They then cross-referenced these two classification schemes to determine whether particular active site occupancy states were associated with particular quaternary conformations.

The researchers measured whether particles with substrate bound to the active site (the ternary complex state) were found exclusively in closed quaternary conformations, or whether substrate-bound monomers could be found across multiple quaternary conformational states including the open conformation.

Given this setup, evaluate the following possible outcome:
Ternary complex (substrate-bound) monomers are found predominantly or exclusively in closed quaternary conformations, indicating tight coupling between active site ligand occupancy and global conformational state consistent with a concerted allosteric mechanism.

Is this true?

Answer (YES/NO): NO